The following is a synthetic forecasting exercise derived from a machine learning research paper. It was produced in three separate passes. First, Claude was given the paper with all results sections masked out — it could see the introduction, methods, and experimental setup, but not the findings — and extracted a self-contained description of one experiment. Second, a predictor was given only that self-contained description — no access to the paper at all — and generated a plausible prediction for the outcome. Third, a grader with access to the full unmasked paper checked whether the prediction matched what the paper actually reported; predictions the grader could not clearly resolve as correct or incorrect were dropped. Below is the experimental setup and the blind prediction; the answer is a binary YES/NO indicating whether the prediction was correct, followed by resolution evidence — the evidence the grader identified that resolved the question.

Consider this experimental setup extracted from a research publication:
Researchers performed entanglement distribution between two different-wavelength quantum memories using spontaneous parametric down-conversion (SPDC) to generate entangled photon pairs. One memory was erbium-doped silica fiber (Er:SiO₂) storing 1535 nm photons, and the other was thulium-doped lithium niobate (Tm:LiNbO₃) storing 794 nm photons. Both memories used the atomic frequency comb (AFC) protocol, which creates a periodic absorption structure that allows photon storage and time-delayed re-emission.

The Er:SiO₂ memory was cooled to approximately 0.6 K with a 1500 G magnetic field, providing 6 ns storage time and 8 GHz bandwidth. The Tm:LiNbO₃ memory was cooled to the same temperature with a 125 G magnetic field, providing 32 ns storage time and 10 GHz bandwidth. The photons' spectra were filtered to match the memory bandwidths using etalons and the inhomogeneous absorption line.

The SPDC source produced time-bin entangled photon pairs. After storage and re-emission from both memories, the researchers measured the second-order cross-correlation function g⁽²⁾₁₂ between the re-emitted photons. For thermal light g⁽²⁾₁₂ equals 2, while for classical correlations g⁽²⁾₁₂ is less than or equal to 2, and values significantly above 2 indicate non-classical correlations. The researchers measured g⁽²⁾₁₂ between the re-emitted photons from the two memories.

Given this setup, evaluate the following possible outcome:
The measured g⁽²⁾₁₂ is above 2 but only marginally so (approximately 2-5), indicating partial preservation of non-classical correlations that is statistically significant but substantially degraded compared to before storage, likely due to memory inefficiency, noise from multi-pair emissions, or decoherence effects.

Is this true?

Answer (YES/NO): NO